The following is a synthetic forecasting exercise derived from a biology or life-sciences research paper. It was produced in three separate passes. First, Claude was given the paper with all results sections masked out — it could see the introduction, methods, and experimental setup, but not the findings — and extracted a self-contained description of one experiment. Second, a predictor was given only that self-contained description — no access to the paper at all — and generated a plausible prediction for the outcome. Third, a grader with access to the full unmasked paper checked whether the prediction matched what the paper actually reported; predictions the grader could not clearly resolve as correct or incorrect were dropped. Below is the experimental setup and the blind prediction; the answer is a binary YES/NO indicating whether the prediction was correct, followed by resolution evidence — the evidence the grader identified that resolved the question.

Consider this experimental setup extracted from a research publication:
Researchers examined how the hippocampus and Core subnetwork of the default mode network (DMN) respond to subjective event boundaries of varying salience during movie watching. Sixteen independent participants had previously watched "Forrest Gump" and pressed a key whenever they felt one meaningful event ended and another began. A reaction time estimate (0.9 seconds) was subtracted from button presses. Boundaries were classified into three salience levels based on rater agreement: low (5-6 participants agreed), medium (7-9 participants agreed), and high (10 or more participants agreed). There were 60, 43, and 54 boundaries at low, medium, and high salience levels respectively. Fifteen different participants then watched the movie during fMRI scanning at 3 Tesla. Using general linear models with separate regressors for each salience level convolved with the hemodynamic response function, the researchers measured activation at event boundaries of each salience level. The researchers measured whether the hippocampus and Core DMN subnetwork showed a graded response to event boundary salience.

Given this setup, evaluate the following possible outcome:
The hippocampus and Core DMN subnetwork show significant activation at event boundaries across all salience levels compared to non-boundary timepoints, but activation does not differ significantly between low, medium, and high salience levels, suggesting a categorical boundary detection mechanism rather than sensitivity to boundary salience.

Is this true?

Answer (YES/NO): NO